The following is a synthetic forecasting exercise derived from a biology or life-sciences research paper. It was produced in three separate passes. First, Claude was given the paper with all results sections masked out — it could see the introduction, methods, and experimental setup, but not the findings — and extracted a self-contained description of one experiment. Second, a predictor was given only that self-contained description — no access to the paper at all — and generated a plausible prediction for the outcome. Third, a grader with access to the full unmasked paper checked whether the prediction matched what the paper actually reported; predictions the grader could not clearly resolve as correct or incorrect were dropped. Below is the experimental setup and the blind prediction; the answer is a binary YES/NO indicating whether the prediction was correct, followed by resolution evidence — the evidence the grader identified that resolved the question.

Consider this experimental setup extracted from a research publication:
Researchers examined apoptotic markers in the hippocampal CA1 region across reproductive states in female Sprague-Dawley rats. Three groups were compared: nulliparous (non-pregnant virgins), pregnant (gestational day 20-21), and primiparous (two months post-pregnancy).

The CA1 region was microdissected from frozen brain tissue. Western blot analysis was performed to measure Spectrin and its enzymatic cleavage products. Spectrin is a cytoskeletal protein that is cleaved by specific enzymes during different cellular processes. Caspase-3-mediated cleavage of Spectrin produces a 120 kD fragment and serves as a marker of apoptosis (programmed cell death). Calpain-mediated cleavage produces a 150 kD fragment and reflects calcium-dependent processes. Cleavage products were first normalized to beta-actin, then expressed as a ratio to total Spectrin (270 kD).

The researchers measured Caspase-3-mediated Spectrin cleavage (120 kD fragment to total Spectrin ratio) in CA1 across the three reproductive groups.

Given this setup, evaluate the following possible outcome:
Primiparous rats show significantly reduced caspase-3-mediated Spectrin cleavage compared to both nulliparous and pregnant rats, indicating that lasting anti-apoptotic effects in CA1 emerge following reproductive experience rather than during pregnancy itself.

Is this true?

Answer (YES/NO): NO